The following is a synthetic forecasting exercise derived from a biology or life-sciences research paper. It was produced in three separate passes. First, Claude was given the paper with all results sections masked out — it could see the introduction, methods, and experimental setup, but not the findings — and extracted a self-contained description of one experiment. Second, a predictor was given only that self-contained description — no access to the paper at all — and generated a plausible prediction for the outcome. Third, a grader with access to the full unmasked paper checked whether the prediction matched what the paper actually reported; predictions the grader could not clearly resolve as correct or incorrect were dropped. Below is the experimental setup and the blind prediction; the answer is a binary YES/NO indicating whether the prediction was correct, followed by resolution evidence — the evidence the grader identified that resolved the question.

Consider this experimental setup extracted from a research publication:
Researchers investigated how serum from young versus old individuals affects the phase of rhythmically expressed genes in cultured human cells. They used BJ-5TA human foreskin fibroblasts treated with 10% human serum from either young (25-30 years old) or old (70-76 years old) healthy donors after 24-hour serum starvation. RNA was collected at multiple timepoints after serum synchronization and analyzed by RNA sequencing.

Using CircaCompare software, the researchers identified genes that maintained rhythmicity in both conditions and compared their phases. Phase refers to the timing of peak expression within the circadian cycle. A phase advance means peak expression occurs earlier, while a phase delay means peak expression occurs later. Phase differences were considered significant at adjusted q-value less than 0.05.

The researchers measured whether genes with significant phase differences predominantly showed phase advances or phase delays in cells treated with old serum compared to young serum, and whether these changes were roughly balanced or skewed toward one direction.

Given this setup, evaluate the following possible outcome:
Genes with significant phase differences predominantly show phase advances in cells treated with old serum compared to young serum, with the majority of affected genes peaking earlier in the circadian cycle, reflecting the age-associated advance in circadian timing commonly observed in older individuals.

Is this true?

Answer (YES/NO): NO